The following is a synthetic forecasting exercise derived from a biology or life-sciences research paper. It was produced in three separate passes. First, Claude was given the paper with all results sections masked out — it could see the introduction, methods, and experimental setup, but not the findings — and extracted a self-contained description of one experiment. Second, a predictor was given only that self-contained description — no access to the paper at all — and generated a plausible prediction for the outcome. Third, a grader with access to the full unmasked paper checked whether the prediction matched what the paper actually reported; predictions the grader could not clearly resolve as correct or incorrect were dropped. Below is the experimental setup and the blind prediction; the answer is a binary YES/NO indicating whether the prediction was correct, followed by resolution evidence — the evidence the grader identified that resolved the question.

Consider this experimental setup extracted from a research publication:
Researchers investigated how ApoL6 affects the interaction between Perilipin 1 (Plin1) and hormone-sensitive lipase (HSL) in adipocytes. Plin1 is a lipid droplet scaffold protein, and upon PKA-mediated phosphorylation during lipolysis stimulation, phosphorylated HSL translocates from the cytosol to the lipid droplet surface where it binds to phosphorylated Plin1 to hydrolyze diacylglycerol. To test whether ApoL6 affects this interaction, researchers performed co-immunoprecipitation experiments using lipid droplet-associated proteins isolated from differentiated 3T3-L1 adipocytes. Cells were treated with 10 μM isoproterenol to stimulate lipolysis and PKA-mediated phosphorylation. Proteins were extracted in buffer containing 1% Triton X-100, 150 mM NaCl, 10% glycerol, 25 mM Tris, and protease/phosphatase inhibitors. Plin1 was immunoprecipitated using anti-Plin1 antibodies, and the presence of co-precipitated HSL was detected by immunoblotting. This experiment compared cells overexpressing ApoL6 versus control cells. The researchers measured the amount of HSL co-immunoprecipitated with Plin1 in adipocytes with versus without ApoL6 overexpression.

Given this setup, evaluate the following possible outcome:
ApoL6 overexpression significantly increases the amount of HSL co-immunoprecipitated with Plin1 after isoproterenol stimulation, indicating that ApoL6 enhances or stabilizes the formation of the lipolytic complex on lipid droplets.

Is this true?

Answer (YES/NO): NO